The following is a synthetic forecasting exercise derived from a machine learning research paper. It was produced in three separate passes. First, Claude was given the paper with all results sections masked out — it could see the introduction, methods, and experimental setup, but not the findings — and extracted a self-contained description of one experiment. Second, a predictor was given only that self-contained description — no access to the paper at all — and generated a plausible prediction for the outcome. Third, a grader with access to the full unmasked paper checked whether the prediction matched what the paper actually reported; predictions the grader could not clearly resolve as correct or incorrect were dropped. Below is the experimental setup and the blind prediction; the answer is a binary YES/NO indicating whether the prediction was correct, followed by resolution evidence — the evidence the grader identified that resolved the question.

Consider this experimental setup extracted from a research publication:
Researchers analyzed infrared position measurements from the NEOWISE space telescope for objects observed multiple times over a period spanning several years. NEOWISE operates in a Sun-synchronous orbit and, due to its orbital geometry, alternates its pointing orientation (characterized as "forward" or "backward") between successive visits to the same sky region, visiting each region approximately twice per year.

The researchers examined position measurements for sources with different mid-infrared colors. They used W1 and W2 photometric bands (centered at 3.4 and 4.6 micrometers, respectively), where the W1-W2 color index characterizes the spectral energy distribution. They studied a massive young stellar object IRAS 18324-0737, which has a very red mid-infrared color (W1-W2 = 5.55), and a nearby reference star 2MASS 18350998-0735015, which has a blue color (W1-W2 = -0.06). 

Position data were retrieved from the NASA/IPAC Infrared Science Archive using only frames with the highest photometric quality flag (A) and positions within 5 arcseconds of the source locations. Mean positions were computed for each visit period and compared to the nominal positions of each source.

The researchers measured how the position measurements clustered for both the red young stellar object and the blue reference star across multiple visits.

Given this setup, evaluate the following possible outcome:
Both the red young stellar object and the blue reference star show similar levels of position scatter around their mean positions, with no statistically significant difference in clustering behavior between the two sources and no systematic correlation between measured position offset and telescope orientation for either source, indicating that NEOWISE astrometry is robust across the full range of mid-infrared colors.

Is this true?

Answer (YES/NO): NO